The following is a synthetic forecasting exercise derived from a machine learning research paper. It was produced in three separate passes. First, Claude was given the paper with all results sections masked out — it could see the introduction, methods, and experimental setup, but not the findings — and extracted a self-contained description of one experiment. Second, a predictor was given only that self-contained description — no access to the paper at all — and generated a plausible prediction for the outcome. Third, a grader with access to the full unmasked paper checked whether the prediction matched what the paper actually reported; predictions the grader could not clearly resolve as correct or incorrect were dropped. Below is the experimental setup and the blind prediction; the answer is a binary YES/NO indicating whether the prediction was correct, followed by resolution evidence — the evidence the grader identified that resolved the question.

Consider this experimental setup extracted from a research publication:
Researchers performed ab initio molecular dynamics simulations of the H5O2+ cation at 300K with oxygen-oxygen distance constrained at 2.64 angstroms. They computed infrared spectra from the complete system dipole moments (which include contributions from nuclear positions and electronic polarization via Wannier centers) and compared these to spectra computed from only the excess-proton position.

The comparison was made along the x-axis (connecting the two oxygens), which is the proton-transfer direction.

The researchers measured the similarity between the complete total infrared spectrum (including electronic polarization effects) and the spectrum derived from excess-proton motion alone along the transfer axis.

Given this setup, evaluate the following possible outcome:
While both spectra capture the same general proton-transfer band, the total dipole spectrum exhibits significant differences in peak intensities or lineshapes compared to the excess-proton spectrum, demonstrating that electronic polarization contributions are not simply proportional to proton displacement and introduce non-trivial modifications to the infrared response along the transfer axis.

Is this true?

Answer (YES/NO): NO